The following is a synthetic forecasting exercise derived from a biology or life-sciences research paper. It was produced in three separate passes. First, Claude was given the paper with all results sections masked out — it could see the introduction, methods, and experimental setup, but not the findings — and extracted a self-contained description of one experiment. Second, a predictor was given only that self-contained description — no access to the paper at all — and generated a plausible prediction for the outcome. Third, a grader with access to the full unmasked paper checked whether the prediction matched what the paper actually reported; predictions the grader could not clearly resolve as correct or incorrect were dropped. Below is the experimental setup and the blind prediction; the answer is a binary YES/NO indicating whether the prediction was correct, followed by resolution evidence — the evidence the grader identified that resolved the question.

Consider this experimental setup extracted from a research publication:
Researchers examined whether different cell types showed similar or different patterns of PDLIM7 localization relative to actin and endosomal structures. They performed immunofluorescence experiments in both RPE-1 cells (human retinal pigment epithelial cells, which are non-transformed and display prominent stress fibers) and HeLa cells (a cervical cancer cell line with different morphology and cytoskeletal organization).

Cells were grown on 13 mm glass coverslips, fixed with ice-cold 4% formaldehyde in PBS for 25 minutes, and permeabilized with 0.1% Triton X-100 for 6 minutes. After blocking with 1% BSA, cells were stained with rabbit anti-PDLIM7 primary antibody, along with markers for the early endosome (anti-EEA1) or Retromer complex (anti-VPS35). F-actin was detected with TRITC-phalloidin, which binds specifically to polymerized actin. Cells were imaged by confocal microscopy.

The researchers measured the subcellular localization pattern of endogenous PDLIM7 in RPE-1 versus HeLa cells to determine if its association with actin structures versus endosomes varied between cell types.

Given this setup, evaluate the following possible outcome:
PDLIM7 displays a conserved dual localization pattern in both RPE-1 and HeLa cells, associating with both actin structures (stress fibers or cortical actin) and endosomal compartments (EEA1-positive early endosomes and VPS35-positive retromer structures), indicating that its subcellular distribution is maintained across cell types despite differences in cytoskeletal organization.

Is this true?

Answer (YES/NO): YES